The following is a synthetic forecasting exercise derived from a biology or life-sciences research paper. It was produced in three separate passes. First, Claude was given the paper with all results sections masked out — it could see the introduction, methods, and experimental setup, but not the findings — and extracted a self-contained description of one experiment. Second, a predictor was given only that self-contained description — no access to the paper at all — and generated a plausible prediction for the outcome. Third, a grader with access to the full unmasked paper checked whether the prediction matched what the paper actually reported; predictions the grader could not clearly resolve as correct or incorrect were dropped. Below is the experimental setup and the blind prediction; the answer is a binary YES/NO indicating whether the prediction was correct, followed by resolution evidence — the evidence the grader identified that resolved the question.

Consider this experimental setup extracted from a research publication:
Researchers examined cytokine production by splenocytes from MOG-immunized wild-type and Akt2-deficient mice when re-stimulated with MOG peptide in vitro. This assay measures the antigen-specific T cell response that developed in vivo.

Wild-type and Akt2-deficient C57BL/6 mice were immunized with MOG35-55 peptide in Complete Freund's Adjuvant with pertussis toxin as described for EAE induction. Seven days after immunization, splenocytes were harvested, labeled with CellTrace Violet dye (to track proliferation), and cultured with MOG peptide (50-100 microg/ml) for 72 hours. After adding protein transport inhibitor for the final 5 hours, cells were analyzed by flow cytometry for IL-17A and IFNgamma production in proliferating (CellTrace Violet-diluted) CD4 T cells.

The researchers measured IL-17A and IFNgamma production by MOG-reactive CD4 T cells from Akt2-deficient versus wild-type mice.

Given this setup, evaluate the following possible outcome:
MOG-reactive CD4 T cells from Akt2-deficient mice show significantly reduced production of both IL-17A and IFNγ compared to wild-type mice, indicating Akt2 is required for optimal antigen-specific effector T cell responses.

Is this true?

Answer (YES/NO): YES